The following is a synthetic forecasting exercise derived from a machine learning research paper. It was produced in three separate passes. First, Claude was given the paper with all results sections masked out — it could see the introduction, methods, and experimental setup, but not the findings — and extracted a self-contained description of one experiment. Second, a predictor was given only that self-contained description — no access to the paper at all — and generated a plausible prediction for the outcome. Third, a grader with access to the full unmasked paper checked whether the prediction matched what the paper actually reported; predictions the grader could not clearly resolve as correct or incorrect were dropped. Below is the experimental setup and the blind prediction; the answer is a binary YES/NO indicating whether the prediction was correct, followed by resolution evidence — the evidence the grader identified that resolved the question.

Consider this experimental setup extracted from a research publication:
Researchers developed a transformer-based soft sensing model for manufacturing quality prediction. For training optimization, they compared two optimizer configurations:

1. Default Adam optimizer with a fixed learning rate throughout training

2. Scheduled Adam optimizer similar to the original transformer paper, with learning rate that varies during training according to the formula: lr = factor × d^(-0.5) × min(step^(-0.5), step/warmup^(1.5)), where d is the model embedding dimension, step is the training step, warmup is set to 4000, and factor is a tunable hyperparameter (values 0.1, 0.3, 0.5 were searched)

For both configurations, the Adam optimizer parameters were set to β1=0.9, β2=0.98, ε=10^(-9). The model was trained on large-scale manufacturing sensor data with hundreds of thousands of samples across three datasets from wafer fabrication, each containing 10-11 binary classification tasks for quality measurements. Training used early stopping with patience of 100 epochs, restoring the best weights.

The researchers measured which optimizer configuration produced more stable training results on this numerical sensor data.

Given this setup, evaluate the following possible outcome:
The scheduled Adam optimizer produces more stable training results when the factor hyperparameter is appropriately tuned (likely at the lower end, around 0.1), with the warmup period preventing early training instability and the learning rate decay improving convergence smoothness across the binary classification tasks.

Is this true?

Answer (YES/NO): NO